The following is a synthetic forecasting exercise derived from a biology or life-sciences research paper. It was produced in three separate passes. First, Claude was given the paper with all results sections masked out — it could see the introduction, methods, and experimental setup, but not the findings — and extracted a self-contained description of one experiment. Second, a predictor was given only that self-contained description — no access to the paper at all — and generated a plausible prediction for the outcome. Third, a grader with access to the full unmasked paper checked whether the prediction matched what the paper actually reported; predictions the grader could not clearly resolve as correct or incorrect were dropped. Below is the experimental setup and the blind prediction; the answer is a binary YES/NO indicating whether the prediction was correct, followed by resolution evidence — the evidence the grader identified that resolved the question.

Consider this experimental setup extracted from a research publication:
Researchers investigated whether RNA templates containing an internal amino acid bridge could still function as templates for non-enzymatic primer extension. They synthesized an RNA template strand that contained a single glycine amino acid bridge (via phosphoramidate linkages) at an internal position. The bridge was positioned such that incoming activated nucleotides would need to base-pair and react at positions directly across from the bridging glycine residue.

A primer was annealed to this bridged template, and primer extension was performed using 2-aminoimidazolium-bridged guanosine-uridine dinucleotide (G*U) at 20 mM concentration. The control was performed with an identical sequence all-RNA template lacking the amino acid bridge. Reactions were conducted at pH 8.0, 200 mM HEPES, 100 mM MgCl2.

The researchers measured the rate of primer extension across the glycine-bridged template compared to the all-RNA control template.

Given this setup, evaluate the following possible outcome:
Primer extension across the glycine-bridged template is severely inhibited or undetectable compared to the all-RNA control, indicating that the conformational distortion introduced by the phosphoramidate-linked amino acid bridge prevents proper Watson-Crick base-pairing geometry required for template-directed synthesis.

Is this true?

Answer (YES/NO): NO